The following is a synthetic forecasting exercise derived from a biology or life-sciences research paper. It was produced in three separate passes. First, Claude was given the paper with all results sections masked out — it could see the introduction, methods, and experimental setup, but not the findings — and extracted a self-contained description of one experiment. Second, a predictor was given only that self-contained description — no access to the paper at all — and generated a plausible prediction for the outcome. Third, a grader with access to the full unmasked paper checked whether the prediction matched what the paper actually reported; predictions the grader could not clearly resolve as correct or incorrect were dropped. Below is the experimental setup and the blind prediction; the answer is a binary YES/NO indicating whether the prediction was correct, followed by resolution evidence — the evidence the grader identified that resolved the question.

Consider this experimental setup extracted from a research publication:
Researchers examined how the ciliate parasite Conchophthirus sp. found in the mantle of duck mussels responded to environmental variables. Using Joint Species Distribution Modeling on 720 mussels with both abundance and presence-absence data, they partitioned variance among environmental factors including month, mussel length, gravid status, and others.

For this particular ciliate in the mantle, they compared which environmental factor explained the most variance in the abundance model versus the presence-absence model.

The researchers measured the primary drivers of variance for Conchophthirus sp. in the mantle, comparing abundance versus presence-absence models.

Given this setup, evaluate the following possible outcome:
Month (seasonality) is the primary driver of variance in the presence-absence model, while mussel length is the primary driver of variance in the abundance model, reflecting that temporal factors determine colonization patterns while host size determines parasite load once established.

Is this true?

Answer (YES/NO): NO